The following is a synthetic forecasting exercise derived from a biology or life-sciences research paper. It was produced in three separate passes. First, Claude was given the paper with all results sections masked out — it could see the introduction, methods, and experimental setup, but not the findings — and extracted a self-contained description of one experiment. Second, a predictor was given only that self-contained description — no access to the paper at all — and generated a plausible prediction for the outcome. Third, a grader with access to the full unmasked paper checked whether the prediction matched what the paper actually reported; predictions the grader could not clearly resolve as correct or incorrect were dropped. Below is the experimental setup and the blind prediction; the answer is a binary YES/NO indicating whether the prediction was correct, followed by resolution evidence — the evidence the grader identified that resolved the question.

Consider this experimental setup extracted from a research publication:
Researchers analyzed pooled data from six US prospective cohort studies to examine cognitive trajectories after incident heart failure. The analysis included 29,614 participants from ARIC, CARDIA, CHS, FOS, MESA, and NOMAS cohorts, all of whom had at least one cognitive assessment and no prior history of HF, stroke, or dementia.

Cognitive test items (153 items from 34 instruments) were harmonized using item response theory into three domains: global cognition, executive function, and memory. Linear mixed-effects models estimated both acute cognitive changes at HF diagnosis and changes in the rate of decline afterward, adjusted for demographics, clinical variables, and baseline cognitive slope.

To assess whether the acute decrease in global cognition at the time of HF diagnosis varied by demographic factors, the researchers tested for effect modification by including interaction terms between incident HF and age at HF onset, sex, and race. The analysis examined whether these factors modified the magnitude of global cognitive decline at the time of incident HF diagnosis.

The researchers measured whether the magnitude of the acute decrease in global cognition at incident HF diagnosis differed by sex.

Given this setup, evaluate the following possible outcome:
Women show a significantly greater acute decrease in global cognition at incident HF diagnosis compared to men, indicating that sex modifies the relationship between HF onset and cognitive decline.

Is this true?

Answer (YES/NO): YES